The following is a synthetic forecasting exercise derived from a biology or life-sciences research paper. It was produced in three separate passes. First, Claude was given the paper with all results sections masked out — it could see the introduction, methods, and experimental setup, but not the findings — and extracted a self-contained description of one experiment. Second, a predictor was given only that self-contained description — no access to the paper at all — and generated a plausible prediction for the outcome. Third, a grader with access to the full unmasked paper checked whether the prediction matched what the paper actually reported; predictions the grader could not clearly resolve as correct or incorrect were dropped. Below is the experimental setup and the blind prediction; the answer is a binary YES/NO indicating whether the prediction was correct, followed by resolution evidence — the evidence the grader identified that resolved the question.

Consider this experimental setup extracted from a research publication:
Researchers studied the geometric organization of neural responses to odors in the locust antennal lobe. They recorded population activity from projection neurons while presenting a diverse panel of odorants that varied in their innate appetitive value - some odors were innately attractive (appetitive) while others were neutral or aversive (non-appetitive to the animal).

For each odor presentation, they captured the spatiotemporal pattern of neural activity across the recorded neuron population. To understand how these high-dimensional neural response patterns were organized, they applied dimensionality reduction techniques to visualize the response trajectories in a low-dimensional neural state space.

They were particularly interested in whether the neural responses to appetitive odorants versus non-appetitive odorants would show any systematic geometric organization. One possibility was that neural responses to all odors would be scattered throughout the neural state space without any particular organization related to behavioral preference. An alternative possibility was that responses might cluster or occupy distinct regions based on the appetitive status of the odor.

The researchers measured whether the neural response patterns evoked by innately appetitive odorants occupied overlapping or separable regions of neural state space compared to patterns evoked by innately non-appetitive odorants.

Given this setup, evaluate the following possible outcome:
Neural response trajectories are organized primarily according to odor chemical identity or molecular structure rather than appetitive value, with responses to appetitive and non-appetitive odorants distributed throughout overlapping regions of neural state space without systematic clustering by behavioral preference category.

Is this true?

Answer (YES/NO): NO